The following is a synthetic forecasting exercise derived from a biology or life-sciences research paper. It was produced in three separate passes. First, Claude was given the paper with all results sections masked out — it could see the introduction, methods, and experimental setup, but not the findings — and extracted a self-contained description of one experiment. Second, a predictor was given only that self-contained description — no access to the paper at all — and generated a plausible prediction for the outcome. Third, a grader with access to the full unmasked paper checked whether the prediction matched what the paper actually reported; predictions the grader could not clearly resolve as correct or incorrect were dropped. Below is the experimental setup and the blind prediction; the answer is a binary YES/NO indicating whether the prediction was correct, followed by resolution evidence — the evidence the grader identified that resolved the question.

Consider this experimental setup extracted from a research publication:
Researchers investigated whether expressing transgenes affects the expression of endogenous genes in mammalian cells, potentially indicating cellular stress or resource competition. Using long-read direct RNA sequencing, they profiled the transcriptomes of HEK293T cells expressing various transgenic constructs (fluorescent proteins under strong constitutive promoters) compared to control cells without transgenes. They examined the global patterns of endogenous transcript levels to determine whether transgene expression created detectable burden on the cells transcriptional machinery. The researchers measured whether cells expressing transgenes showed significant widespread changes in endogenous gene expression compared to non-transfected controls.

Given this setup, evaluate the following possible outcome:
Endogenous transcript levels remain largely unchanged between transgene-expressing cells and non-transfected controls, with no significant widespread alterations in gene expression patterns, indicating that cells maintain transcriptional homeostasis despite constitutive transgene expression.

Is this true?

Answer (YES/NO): NO